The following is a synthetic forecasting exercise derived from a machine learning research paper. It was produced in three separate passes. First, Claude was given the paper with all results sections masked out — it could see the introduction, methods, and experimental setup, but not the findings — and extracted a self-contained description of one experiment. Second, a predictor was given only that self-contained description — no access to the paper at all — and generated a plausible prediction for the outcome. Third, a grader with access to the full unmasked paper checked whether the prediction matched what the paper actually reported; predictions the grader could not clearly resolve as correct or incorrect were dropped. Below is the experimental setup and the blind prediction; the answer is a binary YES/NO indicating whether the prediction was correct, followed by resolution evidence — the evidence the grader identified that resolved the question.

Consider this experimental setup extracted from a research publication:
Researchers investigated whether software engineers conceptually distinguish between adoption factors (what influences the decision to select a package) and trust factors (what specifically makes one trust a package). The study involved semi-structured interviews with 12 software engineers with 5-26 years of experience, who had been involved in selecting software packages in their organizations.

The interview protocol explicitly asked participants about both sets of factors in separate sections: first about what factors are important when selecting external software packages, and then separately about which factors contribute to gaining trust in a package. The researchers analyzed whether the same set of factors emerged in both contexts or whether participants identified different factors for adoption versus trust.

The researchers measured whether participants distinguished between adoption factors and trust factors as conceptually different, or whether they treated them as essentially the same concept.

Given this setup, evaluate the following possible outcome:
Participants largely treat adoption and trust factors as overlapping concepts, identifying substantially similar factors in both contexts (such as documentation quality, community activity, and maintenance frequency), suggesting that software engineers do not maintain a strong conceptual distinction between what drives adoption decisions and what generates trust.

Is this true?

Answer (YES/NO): NO